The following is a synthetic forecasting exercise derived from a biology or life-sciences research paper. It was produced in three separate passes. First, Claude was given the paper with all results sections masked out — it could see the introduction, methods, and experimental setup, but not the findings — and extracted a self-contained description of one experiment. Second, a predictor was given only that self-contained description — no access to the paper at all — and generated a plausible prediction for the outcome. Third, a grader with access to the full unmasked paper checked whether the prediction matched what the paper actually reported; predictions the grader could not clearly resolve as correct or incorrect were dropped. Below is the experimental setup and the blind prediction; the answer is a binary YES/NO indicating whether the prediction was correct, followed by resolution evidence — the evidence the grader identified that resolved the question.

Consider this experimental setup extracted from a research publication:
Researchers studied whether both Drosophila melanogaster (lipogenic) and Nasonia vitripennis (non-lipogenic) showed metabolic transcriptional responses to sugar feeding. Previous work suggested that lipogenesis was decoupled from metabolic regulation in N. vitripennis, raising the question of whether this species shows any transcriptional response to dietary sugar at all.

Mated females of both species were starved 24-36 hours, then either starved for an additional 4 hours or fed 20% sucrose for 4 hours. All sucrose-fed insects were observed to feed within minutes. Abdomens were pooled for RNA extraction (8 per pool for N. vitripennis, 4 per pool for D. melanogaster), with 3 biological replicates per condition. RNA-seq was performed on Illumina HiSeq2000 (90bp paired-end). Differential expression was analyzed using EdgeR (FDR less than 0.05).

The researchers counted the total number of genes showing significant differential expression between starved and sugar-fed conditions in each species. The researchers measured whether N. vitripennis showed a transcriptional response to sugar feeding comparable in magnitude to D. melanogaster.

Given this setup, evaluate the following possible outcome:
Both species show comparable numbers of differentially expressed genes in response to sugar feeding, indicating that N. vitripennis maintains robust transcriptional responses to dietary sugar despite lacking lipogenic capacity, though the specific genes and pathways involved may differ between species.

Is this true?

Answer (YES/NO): YES